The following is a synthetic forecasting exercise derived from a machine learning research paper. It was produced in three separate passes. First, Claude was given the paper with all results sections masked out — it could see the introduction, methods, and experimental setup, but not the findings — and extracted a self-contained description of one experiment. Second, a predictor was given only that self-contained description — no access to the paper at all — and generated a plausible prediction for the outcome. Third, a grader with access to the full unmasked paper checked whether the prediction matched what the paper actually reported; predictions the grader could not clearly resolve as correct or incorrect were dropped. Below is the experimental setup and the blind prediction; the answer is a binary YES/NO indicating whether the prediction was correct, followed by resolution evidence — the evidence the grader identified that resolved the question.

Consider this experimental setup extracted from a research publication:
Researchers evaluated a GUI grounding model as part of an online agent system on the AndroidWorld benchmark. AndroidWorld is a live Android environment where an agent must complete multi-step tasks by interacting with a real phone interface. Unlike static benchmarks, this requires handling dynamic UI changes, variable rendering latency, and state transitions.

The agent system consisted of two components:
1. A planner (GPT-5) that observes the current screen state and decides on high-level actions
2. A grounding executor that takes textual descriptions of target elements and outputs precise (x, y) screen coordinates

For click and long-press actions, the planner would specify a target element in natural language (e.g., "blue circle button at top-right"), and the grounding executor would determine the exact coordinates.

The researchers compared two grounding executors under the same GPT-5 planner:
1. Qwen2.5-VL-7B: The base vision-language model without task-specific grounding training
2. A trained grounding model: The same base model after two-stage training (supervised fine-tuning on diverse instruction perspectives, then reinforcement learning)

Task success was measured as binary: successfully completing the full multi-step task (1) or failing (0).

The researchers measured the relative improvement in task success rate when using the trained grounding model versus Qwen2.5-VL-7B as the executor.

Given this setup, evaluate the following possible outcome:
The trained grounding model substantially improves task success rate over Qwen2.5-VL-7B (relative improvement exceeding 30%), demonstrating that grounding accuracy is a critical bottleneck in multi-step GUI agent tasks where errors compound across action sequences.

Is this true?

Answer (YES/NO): NO